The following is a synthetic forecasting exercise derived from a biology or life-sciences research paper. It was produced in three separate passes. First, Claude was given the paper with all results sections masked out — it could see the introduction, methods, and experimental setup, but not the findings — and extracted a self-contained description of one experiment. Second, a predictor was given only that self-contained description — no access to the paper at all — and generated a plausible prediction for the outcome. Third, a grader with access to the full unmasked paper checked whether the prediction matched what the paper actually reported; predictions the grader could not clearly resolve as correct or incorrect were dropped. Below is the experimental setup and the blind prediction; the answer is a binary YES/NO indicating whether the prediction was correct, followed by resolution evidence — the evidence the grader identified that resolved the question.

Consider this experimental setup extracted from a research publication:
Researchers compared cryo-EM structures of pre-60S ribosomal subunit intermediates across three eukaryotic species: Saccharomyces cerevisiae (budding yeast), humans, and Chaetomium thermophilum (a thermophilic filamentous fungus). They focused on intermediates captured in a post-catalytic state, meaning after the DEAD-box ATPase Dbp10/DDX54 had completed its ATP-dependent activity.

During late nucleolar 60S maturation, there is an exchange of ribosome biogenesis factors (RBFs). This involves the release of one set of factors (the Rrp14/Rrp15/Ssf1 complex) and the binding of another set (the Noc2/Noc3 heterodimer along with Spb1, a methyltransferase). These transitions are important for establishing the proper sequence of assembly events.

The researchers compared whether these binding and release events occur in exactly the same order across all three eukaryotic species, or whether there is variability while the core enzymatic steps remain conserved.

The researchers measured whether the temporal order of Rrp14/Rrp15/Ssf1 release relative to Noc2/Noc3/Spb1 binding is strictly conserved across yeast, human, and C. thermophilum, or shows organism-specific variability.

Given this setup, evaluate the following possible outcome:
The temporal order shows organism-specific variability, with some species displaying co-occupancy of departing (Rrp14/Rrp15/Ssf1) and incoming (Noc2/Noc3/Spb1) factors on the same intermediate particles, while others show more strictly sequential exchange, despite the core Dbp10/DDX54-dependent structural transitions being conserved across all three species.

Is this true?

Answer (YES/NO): YES